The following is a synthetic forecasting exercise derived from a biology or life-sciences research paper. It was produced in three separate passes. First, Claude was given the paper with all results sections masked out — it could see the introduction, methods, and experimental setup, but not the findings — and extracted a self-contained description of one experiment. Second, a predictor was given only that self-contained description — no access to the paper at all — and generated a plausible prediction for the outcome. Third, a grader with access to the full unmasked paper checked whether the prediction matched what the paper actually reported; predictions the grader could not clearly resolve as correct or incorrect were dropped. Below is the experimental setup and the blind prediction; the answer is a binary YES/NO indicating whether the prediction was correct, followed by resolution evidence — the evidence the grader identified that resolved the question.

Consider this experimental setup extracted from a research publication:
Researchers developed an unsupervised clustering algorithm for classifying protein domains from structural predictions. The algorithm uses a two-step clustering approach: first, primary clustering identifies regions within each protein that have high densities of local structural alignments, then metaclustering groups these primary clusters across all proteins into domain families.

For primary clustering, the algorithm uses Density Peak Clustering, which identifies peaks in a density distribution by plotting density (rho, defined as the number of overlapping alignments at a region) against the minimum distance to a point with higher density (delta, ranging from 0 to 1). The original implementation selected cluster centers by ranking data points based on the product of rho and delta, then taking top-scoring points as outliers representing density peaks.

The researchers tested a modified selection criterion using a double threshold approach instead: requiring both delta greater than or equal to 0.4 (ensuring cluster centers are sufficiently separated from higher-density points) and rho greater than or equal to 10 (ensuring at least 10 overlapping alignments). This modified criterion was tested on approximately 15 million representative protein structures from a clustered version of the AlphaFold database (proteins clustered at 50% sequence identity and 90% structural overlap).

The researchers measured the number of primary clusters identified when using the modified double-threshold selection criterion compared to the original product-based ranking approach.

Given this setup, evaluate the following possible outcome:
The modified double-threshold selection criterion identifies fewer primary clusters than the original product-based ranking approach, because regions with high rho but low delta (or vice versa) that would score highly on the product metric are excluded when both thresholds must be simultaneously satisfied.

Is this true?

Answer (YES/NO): NO